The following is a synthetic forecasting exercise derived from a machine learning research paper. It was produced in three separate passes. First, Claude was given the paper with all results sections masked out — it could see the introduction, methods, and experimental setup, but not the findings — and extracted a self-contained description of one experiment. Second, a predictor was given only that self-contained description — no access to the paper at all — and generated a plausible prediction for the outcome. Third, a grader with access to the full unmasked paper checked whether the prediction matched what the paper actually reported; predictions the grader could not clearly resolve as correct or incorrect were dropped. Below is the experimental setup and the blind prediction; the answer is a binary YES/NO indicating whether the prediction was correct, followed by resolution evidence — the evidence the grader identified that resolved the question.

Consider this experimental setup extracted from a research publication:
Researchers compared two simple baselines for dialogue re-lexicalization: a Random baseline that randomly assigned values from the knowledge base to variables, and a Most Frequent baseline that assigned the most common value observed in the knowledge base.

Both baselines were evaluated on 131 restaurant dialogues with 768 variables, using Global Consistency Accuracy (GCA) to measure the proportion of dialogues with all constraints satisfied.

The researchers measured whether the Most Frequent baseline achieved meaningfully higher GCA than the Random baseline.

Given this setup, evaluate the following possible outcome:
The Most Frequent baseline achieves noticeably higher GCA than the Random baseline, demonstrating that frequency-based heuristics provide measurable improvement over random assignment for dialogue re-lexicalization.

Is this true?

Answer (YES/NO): NO